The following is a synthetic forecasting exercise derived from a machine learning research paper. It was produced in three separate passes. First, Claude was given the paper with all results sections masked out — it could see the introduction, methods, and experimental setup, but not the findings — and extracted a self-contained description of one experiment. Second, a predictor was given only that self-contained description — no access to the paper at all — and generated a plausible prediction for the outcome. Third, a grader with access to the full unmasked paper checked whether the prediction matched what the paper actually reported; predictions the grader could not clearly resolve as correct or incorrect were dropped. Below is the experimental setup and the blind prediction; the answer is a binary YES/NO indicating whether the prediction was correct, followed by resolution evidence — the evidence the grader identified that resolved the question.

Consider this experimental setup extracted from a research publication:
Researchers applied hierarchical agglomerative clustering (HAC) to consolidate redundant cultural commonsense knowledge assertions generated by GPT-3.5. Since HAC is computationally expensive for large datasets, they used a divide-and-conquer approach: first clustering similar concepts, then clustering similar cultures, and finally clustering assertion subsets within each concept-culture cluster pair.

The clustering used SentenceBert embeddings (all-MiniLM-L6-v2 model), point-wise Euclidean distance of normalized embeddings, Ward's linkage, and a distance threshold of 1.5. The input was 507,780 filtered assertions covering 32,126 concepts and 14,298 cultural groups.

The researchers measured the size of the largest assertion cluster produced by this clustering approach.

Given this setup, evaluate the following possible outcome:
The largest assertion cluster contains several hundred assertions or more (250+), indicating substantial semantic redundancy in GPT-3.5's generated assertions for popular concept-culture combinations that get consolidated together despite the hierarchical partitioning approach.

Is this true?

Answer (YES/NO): NO